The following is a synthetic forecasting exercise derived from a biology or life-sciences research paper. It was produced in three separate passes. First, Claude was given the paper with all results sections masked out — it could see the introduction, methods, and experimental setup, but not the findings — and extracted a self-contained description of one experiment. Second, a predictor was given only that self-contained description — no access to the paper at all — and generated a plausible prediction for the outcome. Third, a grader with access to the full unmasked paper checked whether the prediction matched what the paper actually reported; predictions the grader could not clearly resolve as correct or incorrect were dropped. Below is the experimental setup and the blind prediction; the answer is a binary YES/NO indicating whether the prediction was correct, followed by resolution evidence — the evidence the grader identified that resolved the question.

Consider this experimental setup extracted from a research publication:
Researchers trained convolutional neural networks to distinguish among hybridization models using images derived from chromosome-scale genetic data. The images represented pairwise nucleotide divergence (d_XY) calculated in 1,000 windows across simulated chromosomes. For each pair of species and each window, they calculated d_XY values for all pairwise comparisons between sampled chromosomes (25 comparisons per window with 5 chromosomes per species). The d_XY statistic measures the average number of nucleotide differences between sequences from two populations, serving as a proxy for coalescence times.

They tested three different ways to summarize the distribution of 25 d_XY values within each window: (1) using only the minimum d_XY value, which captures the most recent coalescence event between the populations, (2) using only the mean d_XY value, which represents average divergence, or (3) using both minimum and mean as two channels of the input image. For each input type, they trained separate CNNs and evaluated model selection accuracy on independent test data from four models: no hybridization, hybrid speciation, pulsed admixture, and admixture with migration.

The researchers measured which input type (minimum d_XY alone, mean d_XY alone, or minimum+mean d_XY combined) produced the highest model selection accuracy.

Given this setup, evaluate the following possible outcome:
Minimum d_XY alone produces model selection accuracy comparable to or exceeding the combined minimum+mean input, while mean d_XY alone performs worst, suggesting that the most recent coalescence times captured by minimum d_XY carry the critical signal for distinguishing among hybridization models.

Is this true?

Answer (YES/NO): YES